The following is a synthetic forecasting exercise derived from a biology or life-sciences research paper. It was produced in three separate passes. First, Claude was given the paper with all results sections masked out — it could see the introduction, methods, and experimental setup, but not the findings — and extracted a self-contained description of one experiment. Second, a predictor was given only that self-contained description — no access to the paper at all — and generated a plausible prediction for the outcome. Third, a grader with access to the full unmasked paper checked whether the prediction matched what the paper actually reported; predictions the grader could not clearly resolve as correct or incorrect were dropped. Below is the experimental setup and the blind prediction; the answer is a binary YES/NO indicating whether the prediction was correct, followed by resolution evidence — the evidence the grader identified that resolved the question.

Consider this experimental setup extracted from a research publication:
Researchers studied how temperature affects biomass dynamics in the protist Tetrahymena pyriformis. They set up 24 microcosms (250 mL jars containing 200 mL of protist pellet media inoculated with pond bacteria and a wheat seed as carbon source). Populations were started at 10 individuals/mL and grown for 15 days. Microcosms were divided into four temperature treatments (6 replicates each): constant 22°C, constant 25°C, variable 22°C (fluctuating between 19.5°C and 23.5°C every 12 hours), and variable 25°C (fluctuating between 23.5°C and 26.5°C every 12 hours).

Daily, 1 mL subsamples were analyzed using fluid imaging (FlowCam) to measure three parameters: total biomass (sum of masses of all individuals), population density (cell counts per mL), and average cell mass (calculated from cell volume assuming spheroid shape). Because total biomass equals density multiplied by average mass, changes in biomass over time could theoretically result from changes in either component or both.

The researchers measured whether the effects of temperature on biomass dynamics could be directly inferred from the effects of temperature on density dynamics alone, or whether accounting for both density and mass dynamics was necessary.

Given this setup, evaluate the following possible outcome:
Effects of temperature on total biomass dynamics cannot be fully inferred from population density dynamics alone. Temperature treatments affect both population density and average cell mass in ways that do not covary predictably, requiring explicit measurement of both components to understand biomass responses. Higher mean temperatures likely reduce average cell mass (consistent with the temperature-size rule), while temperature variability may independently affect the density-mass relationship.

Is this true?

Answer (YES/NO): YES